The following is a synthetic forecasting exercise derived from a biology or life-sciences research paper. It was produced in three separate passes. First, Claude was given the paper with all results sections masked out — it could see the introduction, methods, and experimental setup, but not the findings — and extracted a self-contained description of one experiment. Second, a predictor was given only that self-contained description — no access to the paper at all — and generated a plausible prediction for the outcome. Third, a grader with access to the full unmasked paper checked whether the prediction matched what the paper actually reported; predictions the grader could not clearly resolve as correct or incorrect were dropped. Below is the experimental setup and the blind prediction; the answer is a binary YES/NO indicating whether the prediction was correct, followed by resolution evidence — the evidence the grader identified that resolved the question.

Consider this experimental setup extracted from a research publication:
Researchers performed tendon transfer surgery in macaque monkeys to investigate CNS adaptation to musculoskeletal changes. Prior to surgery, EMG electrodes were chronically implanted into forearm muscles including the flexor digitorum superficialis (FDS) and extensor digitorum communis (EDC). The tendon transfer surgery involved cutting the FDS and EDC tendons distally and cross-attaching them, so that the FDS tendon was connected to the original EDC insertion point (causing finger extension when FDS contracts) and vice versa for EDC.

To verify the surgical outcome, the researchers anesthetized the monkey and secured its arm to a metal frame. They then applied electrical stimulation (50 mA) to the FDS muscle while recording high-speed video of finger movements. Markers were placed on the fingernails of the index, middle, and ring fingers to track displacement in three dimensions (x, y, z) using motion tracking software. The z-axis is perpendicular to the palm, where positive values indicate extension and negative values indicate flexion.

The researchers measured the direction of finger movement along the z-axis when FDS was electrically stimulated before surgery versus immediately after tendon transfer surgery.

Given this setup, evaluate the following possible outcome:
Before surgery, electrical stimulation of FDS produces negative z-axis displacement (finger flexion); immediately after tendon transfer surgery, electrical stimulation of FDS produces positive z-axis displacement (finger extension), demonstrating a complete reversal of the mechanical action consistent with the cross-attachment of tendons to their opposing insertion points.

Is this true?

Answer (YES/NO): YES